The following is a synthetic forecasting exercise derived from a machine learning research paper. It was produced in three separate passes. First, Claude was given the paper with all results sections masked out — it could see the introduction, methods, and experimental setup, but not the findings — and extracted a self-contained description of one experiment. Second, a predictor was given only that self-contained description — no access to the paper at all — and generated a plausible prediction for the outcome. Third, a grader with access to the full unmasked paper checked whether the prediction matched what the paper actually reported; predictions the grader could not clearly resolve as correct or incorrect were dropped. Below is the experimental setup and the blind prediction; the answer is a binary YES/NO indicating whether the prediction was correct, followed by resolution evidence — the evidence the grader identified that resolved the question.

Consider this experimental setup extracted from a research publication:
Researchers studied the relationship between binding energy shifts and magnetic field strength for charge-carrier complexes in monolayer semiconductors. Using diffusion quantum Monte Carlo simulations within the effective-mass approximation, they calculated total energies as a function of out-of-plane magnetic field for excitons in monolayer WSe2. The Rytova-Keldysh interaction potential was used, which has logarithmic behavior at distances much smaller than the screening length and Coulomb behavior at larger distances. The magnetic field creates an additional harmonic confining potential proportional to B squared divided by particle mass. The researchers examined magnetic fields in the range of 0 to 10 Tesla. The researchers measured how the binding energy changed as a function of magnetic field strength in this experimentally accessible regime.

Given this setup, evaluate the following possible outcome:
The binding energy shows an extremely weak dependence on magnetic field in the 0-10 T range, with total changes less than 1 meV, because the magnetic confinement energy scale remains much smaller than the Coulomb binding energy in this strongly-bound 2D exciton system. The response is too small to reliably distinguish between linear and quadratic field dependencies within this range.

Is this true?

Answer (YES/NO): NO